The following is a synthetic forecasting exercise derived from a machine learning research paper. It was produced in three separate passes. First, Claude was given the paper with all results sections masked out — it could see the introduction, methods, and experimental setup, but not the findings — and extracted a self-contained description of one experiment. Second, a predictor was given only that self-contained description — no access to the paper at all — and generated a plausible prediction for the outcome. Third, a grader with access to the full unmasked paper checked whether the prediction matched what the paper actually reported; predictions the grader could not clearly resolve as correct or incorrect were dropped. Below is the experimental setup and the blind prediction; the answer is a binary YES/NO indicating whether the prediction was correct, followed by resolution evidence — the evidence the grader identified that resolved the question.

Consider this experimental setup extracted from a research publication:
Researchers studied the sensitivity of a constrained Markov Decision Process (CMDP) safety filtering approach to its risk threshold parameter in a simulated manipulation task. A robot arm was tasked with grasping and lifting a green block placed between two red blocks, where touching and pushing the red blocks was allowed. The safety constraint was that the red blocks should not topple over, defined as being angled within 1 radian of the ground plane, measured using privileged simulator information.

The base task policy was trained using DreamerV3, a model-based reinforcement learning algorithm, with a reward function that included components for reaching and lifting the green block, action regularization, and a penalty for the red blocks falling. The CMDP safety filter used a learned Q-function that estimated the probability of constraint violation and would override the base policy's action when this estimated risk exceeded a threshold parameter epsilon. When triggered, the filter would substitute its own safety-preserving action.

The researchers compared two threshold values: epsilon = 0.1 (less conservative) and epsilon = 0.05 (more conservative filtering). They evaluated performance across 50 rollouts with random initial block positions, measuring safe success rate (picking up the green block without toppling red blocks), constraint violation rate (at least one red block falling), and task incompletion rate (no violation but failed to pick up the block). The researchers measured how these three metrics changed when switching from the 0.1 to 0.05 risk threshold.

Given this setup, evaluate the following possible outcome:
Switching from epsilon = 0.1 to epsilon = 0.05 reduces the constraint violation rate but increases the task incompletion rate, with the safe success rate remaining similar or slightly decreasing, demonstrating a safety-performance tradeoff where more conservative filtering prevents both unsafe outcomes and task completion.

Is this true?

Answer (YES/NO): NO